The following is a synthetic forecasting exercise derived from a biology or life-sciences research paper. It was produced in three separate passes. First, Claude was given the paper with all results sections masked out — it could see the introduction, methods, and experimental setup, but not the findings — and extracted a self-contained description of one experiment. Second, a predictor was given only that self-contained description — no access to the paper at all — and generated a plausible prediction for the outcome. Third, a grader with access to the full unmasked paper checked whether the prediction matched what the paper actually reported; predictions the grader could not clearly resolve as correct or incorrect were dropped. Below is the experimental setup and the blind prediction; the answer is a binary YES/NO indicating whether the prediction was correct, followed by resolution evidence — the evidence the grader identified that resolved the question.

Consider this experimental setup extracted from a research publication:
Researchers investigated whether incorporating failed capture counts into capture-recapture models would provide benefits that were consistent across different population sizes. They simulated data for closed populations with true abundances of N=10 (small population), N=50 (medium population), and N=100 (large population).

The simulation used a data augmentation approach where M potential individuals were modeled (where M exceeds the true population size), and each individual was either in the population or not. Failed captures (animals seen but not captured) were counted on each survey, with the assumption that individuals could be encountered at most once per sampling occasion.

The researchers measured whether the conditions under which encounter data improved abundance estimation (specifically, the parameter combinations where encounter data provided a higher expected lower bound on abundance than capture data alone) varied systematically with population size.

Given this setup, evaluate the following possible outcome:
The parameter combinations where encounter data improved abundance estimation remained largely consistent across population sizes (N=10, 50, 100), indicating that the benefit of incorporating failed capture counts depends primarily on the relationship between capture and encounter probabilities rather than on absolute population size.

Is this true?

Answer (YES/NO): NO